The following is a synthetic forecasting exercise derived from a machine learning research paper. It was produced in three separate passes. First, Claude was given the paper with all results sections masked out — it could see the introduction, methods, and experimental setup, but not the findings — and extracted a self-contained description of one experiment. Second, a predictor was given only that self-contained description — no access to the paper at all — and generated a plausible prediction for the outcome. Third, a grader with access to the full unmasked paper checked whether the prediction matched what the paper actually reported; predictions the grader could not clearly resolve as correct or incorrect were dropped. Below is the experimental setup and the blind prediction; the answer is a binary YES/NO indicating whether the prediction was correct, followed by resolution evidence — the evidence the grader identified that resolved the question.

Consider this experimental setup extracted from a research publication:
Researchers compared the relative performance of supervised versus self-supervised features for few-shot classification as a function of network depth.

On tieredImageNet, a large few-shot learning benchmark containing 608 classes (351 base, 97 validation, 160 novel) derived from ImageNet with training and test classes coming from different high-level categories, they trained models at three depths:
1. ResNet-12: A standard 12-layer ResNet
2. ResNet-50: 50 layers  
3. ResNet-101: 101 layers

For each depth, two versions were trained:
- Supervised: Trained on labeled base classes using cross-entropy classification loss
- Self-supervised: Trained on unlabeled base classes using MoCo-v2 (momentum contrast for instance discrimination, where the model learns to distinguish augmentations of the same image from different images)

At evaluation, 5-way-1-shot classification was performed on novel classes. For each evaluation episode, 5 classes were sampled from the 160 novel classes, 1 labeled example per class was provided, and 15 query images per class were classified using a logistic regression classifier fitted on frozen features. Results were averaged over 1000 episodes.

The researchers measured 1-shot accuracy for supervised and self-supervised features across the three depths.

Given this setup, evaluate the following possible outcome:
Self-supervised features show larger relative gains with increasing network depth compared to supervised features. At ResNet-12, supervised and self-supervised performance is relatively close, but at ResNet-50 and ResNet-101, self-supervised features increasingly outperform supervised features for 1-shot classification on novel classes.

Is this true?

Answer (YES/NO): NO